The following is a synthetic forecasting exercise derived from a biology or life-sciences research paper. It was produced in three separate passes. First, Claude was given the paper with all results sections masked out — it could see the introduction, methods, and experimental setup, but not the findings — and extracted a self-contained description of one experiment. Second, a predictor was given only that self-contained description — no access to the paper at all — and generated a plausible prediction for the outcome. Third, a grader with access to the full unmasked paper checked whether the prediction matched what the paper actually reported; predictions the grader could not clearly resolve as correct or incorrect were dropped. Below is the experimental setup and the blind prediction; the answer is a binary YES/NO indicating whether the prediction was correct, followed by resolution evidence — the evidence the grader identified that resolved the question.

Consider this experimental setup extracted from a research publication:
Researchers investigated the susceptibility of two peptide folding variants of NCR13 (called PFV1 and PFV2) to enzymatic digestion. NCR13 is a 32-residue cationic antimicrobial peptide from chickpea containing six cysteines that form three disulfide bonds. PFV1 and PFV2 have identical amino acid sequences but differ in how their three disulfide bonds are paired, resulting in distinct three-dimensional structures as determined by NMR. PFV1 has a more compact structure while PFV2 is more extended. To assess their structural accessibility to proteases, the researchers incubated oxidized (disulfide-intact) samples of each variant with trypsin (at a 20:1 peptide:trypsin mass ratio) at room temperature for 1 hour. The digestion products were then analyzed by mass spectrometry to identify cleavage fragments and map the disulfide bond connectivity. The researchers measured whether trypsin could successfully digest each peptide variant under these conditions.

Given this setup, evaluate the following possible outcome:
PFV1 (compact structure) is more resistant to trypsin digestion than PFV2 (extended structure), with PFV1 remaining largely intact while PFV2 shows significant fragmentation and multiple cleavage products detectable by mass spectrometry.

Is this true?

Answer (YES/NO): YES